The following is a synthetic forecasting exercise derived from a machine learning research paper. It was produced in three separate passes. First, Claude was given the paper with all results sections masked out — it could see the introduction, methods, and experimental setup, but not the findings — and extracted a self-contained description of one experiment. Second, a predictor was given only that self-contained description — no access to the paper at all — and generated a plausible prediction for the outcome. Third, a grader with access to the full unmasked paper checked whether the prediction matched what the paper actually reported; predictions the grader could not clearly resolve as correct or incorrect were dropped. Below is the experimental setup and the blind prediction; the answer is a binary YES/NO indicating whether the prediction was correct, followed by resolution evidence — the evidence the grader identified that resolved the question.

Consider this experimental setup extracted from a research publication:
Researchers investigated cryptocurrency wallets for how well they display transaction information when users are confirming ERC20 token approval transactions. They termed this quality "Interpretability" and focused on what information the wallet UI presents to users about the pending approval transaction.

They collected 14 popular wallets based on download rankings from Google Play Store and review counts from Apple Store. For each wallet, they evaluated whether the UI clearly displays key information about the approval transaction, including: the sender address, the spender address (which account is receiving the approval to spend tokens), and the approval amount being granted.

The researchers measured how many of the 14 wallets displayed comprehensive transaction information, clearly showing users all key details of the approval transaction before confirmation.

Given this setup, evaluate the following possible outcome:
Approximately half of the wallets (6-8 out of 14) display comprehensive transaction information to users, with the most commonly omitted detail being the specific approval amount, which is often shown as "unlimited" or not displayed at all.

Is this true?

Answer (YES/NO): NO